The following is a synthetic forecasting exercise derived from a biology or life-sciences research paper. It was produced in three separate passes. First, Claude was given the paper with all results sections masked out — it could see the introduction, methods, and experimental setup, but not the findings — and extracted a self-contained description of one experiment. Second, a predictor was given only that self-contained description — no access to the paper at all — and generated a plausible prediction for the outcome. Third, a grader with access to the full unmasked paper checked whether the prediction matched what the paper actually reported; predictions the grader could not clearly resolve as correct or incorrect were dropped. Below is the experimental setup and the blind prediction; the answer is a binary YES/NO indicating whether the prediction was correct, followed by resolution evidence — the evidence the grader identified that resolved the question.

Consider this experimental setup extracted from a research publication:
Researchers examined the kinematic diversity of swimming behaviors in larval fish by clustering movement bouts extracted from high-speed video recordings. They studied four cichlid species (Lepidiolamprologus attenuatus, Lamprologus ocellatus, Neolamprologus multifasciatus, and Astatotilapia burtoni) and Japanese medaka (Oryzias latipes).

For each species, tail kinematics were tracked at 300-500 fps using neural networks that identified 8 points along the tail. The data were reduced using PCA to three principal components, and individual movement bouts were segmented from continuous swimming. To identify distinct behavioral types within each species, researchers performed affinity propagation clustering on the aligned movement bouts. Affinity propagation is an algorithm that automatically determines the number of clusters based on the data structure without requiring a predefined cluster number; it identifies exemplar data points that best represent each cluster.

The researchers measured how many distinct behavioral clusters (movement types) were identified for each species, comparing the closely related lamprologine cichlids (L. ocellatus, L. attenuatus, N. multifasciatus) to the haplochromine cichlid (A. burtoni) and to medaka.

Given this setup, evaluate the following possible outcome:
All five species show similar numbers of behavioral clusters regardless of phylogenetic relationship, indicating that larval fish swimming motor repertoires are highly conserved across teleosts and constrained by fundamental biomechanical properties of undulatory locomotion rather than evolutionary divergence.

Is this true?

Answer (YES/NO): NO